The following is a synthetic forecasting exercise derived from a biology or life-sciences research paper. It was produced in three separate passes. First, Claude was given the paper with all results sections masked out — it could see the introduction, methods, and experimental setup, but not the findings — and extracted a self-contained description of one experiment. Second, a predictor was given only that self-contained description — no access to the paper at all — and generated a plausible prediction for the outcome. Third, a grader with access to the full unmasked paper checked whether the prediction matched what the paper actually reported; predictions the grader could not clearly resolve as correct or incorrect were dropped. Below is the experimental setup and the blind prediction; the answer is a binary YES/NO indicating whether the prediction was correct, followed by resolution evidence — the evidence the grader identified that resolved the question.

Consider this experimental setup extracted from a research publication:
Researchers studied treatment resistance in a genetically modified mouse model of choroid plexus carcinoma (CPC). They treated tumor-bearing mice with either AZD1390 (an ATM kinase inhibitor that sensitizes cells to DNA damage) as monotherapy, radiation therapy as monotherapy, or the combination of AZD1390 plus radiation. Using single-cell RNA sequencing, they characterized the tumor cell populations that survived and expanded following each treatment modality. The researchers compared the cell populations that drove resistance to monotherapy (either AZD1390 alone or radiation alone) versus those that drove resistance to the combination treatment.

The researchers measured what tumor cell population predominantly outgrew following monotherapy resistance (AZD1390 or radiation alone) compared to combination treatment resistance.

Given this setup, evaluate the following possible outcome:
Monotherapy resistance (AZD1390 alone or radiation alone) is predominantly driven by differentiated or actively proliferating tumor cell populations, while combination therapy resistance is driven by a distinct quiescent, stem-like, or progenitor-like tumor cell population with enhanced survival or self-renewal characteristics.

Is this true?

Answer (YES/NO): NO